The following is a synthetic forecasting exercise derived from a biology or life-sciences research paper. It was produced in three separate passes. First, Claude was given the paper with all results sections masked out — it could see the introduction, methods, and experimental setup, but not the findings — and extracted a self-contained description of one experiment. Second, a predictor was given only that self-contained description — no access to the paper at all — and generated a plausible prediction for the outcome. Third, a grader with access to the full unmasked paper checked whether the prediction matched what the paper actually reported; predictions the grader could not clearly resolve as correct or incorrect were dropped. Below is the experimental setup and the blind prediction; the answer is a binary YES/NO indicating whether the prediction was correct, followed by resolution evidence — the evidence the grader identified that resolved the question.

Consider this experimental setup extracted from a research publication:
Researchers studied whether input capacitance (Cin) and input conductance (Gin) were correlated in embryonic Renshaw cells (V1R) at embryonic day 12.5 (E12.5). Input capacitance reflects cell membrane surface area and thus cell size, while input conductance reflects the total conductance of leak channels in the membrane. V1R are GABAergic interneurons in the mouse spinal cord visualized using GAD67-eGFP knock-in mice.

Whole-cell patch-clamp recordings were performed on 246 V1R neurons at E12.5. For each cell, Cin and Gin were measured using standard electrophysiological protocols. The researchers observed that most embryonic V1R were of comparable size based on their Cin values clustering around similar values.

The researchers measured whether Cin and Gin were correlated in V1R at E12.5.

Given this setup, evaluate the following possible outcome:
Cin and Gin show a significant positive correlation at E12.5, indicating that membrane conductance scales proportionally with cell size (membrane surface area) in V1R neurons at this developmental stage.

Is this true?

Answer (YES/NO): NO